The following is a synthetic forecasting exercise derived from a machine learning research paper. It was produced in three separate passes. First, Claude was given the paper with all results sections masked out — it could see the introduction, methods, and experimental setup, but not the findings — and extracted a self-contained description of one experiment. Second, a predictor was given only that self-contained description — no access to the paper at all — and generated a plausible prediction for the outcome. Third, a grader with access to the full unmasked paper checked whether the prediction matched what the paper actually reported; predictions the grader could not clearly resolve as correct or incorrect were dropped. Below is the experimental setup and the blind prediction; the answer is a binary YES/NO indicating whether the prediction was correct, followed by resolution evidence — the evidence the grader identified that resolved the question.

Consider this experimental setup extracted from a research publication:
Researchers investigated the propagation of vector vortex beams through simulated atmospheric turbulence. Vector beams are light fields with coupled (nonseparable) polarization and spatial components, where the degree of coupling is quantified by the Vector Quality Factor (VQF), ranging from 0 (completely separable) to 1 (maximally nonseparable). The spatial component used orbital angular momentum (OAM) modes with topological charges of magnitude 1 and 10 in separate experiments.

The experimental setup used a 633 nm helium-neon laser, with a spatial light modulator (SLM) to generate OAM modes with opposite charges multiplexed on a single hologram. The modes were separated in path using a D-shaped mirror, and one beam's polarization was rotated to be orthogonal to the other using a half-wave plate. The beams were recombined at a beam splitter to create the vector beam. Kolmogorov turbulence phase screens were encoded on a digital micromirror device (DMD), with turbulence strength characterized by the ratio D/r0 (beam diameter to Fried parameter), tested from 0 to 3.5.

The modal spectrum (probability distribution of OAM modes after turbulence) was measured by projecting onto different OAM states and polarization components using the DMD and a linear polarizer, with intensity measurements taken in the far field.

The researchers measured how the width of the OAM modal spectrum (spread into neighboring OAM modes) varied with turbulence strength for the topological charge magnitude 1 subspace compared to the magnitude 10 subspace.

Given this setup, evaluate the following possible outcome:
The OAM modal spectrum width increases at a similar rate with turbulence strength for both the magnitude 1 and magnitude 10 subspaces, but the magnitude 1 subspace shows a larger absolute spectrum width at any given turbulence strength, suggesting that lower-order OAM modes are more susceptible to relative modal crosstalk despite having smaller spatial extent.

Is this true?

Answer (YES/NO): NO